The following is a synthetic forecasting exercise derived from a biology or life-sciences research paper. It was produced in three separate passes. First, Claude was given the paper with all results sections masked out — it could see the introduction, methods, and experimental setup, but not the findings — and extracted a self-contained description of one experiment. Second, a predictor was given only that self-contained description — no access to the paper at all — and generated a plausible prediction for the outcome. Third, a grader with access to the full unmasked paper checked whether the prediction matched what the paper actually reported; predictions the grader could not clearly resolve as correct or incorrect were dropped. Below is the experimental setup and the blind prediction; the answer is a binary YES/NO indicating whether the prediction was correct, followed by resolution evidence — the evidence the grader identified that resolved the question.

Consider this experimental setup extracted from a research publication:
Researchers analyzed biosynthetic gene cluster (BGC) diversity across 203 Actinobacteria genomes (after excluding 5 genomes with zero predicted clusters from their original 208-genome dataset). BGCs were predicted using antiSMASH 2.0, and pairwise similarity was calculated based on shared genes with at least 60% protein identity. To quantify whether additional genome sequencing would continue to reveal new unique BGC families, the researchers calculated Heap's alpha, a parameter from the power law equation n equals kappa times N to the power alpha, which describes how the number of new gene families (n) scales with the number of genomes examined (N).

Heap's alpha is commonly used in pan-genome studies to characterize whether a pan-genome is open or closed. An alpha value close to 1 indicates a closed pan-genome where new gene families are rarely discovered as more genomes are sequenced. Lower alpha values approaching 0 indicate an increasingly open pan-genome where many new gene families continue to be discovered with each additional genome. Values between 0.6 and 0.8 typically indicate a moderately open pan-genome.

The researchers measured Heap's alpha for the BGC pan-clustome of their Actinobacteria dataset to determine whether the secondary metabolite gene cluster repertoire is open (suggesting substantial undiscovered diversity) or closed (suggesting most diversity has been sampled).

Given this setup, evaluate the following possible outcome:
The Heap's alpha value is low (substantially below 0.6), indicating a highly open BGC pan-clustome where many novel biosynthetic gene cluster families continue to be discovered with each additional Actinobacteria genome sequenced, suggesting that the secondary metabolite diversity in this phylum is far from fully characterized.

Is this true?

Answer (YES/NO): YES